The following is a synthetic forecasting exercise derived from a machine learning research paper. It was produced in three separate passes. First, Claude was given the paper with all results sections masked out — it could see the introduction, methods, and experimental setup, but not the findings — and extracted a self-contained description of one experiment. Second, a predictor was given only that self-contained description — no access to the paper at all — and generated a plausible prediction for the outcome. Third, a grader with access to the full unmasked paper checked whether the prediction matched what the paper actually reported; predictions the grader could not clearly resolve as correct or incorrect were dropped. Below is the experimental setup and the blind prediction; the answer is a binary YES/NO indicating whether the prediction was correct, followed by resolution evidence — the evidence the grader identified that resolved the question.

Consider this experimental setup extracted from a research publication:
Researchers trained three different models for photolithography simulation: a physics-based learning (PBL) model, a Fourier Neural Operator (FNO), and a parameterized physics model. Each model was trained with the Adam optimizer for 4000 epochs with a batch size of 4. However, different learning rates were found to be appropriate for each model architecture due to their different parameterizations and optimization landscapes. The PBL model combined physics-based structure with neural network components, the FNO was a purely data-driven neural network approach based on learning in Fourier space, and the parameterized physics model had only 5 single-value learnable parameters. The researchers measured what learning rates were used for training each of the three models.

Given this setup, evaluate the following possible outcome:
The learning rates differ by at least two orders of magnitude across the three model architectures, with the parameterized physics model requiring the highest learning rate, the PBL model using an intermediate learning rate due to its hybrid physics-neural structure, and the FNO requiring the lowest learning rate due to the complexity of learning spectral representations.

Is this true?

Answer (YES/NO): YES